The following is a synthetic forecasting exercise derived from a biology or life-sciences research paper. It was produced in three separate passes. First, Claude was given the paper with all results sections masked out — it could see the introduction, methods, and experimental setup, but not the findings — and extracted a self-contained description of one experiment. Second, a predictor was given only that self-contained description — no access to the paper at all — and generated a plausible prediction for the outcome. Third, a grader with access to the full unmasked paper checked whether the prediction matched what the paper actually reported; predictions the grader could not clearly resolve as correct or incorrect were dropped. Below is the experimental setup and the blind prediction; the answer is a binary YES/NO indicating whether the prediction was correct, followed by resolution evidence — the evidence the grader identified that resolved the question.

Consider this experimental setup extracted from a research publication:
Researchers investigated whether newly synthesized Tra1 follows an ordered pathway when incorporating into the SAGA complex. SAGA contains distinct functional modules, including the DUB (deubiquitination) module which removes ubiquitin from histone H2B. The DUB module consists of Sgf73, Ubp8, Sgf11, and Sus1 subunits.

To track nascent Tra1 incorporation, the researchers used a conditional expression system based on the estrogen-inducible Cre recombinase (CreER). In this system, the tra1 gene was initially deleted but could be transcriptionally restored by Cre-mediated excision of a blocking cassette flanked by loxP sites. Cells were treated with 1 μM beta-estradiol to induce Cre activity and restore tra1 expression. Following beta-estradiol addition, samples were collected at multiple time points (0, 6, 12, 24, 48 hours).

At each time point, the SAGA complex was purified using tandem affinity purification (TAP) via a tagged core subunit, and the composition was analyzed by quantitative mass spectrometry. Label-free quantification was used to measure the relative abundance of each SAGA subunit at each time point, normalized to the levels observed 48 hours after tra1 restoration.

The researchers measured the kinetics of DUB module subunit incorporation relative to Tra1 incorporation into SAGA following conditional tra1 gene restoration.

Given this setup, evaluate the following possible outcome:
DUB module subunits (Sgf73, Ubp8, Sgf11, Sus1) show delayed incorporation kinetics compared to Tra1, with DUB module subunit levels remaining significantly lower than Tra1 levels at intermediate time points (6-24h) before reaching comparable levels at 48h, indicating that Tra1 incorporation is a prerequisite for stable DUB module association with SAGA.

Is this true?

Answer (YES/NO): NO